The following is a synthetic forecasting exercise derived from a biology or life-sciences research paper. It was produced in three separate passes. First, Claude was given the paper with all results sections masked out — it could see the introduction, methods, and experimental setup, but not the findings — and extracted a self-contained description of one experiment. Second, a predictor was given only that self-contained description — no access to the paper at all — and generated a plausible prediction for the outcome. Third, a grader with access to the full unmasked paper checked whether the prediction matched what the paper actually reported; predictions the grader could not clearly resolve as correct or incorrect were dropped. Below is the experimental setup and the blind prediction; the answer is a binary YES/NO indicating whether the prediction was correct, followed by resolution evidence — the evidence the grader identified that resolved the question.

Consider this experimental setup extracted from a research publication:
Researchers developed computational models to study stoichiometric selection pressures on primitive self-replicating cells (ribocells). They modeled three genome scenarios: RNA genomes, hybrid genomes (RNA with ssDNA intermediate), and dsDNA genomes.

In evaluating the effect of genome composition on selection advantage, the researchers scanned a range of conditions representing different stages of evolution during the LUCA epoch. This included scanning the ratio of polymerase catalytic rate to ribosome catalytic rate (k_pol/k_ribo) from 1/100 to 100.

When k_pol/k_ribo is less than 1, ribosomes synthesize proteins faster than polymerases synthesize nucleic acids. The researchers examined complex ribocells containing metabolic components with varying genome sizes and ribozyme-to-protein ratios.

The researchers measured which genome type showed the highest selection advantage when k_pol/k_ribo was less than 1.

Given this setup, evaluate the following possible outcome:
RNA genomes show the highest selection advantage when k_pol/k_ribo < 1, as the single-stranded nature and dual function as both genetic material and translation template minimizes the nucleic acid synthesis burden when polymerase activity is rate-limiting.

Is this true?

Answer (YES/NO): NO